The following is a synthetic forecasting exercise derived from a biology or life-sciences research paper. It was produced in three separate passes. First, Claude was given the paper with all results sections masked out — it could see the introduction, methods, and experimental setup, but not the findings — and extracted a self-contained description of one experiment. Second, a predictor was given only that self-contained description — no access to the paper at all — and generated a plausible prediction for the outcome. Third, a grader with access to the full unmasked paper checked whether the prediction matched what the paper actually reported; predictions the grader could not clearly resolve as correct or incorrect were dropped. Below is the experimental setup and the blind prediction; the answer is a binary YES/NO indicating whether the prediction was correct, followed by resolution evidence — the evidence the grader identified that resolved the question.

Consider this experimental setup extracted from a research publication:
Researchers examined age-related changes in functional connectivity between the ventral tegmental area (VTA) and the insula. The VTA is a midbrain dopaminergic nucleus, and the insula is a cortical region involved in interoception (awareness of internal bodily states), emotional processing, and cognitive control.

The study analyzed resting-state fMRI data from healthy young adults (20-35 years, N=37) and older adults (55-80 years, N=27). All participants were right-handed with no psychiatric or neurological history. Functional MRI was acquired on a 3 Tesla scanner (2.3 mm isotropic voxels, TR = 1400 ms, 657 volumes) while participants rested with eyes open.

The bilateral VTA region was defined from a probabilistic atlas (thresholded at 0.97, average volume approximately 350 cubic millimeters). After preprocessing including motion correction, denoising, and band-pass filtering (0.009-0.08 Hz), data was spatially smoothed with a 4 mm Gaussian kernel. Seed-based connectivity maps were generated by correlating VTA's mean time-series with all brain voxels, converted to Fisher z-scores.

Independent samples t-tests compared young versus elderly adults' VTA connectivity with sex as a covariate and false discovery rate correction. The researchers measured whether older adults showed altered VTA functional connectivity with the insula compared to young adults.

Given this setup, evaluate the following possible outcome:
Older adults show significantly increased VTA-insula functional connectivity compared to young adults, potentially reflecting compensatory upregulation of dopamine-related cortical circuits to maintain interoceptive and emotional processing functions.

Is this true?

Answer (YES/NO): NO